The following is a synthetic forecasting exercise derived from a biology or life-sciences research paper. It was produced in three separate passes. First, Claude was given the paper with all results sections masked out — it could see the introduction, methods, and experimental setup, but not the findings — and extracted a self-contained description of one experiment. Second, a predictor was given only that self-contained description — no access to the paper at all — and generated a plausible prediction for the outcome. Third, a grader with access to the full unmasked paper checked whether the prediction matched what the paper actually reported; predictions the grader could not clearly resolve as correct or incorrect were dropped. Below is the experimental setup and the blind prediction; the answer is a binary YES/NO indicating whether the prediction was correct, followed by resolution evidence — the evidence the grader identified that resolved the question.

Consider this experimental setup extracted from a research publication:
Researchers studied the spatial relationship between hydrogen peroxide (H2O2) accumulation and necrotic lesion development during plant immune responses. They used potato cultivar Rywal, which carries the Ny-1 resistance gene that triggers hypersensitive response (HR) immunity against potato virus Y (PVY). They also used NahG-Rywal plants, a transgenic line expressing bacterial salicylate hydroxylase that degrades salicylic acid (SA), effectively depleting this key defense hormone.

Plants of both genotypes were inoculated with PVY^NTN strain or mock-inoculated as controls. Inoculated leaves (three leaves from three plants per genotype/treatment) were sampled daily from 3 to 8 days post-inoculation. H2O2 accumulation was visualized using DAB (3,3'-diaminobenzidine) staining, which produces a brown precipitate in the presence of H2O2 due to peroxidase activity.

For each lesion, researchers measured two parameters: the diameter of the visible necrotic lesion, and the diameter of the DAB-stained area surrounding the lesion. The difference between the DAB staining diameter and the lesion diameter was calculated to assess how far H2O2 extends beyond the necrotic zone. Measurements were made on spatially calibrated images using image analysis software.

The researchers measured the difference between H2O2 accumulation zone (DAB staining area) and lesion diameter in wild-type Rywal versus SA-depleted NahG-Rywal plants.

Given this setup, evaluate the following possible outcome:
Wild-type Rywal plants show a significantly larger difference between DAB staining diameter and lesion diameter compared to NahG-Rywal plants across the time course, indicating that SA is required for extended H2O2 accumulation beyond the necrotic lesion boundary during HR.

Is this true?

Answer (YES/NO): NO